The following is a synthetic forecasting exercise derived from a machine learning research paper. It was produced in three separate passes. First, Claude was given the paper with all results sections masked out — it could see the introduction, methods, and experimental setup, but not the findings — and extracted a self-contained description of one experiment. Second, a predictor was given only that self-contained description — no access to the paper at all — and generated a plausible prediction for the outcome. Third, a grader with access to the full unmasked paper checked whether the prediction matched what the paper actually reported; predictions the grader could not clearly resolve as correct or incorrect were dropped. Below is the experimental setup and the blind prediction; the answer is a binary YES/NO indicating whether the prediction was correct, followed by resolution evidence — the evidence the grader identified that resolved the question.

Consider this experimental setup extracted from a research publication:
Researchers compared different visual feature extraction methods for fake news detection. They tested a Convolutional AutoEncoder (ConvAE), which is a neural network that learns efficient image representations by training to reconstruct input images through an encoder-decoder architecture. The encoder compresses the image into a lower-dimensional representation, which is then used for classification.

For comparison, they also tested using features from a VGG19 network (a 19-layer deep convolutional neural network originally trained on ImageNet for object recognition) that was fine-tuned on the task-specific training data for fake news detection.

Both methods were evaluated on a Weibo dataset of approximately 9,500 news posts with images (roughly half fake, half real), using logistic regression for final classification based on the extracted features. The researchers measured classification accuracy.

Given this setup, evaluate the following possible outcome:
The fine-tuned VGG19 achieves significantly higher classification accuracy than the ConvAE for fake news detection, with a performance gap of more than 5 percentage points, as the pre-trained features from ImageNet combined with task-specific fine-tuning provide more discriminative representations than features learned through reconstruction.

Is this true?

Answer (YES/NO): NO